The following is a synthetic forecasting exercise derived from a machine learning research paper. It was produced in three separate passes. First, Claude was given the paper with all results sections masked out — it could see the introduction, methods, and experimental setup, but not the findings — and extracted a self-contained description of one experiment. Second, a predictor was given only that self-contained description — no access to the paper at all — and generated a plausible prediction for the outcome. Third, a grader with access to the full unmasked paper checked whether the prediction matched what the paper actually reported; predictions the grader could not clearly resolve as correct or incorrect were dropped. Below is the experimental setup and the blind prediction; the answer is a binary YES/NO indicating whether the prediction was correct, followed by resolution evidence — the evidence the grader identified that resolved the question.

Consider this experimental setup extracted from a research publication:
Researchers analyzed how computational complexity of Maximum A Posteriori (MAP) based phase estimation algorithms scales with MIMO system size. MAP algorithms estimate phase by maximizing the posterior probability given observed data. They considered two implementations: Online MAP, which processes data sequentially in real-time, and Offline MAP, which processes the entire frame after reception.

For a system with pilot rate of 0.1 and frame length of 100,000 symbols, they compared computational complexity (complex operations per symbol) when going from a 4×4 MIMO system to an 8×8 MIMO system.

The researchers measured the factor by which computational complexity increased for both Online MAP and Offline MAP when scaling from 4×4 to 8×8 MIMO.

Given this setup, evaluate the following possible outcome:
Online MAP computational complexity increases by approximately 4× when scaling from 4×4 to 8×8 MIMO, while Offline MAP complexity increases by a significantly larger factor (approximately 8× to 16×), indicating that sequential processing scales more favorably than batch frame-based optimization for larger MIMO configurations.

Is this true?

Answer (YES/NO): NO